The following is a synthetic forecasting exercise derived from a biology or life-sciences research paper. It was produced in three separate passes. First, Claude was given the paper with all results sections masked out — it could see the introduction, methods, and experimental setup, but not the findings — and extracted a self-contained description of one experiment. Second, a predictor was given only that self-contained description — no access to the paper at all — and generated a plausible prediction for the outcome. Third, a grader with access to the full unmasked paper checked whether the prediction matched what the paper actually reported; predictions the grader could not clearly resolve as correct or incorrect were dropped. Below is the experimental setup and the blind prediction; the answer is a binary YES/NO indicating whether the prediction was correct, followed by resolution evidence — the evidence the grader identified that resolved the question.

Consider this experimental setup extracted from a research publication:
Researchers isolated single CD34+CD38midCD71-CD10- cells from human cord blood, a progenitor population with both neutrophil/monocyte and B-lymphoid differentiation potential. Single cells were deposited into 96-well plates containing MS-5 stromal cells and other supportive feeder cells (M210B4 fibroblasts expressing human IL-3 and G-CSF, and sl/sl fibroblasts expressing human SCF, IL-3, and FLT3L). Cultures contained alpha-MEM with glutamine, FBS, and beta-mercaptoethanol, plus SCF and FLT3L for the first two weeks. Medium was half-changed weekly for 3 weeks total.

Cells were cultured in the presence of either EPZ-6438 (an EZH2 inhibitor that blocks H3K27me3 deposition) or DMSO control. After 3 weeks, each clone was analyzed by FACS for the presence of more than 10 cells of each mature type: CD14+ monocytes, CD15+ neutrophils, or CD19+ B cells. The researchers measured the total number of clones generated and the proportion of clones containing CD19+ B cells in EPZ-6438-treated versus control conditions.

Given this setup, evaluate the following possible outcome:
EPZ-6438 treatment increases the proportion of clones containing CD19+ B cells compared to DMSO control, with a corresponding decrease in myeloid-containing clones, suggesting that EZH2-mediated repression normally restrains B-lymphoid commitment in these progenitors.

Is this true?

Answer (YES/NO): NO